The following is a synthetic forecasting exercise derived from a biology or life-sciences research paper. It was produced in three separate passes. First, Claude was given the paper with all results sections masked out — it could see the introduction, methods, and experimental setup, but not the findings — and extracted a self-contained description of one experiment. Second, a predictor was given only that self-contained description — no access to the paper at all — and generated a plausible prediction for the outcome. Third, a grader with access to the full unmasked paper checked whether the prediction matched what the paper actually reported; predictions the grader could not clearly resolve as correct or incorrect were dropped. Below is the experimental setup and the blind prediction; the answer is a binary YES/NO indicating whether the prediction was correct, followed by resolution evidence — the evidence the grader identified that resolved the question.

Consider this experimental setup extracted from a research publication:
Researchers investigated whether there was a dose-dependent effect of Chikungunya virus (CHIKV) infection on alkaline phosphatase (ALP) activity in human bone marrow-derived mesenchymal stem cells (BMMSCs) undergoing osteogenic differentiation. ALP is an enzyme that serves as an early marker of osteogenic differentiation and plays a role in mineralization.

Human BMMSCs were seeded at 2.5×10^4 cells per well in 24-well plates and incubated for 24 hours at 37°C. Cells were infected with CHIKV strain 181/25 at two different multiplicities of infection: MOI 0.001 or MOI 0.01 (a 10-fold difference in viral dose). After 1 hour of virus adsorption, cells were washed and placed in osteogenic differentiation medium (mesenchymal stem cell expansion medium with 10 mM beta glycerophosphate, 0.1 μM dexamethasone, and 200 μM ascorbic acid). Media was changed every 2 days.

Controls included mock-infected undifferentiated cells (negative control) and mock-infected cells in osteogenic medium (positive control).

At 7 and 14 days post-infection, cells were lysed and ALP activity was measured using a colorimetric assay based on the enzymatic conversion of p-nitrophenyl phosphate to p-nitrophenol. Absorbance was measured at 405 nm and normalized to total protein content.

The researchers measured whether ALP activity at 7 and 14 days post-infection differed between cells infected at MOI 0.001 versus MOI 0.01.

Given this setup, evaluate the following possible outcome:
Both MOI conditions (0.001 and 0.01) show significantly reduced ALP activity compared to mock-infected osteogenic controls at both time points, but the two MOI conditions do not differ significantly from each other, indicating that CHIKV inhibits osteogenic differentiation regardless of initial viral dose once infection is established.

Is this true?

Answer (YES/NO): NO